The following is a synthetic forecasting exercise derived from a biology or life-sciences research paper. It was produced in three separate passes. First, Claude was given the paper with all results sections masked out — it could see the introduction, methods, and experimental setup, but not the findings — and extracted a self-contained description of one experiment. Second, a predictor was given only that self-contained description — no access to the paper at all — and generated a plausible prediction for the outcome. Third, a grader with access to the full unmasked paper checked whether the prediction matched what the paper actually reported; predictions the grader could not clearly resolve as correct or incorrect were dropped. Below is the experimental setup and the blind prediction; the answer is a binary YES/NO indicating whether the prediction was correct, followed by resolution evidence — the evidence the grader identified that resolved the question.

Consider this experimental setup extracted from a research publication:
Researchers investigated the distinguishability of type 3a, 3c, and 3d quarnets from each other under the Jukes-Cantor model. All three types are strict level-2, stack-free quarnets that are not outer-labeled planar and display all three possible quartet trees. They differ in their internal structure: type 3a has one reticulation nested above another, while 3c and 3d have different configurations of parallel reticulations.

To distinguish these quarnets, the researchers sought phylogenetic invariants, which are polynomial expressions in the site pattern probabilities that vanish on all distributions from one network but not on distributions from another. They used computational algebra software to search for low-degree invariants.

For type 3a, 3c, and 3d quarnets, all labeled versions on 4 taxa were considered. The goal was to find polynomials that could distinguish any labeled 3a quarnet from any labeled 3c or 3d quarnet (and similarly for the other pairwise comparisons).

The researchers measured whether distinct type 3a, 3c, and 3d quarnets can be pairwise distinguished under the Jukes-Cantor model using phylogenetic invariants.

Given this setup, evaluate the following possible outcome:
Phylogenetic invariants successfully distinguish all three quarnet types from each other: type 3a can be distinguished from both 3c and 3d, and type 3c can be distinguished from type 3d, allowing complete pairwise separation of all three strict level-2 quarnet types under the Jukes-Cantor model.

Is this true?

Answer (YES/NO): YES